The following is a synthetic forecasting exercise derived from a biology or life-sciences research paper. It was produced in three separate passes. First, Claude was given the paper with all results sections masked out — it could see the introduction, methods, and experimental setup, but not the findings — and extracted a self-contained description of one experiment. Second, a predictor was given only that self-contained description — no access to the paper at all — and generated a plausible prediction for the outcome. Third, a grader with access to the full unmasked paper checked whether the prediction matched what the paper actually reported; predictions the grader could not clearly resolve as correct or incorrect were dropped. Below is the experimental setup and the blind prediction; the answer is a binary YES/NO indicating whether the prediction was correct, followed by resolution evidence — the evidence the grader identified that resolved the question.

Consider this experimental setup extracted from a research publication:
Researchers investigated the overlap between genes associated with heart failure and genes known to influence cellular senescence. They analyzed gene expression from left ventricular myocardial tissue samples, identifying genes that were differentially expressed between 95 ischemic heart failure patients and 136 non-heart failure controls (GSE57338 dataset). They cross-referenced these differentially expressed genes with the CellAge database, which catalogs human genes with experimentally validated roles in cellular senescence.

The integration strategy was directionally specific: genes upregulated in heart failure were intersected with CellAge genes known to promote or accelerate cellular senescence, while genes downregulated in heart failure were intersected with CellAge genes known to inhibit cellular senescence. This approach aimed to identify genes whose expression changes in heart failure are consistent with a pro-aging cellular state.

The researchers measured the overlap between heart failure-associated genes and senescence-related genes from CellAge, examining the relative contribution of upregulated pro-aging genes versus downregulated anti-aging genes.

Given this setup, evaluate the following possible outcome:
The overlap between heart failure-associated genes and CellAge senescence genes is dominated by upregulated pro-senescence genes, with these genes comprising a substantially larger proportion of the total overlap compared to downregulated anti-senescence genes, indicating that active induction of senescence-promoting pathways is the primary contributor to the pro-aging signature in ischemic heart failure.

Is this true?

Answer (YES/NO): NO